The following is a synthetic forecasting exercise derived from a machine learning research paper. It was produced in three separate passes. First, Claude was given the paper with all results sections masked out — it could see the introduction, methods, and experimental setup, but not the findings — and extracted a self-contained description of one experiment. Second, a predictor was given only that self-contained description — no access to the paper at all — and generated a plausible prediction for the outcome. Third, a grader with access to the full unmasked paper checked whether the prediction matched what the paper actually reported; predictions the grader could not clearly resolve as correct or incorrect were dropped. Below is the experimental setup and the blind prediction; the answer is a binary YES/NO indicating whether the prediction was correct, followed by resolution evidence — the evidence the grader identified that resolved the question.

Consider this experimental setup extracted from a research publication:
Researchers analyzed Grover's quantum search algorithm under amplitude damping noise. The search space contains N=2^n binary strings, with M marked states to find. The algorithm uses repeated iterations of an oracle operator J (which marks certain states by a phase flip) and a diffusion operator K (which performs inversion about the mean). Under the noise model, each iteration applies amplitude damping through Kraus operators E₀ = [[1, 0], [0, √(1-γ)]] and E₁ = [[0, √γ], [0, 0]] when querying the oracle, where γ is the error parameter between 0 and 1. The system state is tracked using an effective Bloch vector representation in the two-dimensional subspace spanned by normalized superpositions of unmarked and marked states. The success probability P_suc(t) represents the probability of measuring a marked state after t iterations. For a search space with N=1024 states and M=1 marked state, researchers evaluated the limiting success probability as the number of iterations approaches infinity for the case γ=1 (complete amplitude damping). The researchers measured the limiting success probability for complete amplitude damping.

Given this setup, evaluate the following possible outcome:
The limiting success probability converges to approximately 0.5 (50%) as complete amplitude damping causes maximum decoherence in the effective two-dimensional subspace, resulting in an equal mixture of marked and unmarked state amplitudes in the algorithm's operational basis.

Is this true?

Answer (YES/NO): NO